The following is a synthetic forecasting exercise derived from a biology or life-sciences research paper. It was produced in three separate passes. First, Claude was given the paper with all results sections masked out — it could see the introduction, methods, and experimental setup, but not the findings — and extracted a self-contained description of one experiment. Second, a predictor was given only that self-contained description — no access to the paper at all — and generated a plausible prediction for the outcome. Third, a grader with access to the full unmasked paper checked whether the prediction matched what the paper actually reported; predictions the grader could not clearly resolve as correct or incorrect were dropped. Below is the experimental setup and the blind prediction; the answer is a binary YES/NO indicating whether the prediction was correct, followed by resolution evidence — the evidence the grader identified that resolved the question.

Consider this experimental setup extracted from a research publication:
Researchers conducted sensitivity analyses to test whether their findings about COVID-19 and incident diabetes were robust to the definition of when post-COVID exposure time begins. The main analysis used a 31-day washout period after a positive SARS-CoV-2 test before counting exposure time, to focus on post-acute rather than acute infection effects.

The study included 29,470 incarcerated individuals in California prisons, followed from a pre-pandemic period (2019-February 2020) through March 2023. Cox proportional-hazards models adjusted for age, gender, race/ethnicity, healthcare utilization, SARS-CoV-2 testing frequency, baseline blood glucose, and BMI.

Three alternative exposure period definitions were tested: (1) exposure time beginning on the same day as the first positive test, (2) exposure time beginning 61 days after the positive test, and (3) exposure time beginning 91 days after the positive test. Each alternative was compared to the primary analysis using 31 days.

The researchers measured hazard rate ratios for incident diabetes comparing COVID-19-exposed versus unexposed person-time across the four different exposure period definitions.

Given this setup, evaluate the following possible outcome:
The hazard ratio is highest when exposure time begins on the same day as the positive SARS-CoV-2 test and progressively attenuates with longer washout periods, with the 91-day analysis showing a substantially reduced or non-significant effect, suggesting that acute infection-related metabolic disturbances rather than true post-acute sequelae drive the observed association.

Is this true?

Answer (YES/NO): NO